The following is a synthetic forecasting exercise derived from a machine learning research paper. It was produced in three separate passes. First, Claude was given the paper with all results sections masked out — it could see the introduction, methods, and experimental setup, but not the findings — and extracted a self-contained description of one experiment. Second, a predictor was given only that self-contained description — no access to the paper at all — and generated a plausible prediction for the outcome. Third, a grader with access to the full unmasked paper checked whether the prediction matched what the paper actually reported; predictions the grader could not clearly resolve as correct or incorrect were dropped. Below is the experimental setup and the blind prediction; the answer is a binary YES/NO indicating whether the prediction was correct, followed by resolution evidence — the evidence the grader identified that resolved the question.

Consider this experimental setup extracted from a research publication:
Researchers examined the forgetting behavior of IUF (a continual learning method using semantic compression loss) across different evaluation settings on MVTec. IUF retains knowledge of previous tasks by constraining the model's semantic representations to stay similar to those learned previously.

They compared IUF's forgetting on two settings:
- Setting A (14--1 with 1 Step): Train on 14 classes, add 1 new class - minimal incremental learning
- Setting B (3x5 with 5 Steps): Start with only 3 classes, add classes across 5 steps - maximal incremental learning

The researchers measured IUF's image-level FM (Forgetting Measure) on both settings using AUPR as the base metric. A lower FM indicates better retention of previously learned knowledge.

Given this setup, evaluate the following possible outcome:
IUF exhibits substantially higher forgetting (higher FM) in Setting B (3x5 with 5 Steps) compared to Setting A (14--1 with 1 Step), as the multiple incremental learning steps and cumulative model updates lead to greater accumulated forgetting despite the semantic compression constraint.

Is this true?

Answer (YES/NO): YES